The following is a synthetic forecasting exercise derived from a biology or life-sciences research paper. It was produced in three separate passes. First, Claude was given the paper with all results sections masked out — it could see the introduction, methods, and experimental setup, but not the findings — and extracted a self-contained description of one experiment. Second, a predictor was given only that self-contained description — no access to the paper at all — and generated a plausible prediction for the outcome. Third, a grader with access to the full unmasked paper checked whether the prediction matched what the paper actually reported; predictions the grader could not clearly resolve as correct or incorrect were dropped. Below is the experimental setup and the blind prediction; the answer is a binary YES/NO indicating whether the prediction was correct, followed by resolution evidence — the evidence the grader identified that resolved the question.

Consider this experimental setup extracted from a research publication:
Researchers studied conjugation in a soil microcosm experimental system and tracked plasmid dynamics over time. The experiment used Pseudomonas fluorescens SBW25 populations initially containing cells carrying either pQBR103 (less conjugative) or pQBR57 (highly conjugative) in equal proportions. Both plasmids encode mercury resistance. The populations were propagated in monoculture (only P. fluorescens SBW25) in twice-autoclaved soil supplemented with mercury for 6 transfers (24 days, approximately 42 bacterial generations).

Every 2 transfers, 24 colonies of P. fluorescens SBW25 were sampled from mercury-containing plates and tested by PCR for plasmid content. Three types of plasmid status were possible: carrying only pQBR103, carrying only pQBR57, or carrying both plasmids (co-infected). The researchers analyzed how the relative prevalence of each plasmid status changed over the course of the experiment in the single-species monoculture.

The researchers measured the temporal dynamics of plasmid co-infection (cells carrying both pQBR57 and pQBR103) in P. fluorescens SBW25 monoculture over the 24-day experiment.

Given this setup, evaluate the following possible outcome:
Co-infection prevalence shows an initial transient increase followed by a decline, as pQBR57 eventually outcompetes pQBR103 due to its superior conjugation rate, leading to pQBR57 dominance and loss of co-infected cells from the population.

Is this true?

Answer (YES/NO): NO